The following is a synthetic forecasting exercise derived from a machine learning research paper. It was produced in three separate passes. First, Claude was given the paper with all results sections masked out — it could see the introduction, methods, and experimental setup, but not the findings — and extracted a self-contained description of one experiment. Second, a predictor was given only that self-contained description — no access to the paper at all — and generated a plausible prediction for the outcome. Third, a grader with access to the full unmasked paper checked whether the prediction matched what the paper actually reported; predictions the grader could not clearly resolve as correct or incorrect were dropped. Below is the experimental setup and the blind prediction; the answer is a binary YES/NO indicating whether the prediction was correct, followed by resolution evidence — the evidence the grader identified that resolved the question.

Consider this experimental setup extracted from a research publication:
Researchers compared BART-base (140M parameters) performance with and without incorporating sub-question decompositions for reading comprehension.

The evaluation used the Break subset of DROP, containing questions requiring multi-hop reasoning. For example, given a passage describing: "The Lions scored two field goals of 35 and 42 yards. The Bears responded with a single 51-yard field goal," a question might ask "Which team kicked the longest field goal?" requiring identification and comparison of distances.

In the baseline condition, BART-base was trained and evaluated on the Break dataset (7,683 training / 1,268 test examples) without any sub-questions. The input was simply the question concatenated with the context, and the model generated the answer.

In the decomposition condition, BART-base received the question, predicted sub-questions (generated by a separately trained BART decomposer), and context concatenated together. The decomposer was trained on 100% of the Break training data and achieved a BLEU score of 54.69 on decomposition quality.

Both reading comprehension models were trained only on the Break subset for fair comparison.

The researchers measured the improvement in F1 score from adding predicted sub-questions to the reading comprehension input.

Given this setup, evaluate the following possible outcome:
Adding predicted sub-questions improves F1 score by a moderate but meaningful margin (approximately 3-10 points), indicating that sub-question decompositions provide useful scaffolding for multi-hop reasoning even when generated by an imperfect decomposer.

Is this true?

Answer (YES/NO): NO